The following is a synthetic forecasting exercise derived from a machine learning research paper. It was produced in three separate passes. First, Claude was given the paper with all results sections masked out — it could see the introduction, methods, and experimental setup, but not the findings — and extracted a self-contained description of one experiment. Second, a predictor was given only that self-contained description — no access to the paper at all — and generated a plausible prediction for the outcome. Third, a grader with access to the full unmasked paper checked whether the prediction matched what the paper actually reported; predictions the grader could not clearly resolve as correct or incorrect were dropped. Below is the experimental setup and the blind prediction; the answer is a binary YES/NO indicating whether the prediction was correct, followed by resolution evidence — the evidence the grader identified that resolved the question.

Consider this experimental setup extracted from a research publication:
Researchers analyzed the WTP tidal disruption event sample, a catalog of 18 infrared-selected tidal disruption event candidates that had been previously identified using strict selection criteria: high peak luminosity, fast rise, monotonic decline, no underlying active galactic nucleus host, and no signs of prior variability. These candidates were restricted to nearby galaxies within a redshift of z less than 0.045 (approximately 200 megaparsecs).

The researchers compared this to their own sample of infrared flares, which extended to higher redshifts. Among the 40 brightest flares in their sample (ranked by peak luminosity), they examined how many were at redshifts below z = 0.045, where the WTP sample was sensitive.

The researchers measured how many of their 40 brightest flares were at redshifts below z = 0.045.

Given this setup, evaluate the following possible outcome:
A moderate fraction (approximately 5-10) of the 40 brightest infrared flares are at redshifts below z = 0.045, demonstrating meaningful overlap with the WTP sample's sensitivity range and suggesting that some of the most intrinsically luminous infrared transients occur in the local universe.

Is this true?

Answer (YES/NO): NO